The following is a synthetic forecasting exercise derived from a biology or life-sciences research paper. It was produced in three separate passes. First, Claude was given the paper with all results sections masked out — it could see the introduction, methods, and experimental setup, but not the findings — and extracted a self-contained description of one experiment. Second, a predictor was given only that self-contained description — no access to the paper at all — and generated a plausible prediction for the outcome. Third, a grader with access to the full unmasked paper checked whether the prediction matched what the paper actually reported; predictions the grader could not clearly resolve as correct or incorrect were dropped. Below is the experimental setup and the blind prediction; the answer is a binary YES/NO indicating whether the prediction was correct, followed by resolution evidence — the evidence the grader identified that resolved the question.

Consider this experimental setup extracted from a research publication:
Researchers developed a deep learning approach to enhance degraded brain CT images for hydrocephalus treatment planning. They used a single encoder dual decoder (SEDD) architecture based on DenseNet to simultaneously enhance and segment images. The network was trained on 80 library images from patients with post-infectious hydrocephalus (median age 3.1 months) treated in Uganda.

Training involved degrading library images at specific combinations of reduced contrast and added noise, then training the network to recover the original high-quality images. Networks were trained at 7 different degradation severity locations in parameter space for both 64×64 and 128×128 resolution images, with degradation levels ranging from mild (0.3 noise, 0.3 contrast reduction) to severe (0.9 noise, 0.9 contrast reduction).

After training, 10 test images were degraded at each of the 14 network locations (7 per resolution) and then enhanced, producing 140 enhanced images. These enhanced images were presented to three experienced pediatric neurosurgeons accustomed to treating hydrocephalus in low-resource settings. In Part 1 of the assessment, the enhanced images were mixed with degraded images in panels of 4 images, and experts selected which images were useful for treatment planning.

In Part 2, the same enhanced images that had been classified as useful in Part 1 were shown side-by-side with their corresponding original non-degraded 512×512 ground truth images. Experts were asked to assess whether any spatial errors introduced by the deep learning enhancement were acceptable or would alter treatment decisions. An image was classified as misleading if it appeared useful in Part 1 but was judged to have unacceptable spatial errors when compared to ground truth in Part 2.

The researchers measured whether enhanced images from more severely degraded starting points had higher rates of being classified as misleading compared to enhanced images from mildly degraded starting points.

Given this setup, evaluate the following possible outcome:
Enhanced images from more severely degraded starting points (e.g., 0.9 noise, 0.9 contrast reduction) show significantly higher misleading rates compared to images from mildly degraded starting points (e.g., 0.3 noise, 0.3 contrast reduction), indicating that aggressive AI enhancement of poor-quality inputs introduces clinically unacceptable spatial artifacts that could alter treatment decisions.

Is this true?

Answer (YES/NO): YES